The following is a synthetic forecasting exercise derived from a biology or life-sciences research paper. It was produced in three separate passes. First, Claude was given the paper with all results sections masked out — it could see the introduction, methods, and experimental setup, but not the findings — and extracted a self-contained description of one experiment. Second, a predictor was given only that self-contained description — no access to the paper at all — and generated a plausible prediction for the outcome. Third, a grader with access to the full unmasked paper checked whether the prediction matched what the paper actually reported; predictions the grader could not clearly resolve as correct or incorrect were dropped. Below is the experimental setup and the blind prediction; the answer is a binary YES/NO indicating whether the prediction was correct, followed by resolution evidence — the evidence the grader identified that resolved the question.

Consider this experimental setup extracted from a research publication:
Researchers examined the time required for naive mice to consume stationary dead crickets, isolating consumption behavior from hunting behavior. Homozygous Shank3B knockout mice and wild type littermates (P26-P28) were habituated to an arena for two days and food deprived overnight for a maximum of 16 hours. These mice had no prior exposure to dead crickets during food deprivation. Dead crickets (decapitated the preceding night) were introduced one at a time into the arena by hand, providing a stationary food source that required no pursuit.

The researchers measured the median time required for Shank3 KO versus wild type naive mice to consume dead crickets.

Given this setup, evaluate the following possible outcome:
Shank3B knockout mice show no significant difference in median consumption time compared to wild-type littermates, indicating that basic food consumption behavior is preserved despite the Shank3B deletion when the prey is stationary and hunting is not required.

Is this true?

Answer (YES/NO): NO